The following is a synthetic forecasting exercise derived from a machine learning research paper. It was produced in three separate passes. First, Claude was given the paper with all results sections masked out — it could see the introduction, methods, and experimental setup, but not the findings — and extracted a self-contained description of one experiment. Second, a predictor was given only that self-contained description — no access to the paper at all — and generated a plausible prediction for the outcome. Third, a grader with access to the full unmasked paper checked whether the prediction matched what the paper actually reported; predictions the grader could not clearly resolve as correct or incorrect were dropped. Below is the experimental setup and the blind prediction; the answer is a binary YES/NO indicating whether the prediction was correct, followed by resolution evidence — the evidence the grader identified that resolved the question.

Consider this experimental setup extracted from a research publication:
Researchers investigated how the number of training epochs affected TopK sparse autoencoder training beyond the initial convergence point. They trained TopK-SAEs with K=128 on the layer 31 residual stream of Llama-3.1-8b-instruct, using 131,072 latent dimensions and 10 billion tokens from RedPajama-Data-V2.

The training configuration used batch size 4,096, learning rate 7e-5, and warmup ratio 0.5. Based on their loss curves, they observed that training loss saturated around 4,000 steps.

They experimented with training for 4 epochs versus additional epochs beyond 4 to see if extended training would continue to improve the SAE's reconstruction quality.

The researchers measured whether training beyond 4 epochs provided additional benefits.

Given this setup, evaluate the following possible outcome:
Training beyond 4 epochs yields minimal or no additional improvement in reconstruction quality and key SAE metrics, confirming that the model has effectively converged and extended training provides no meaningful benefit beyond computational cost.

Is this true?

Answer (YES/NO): YES